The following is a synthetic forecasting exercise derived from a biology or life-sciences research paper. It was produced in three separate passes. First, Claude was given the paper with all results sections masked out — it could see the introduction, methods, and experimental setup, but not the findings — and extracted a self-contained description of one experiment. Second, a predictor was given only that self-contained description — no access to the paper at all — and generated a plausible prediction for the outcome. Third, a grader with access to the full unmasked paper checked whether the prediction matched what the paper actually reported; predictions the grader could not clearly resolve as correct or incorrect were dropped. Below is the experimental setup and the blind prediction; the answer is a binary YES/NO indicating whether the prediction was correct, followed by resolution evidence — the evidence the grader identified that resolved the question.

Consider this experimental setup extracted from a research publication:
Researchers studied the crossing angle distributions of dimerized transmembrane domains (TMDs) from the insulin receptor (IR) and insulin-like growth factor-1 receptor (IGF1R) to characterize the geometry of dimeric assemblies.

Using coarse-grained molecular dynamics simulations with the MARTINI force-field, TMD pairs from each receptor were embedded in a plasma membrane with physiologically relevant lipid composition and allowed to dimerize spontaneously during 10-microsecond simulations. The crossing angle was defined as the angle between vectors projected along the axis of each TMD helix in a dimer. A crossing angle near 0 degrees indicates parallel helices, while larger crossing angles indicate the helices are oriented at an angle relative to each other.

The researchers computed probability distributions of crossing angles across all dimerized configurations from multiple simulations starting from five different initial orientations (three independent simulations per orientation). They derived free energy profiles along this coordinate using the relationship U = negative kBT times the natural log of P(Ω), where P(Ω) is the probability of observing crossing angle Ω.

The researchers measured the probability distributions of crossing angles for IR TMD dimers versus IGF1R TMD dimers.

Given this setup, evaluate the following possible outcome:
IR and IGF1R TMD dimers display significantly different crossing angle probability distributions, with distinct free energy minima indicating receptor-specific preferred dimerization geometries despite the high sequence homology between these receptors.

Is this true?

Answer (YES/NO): NO